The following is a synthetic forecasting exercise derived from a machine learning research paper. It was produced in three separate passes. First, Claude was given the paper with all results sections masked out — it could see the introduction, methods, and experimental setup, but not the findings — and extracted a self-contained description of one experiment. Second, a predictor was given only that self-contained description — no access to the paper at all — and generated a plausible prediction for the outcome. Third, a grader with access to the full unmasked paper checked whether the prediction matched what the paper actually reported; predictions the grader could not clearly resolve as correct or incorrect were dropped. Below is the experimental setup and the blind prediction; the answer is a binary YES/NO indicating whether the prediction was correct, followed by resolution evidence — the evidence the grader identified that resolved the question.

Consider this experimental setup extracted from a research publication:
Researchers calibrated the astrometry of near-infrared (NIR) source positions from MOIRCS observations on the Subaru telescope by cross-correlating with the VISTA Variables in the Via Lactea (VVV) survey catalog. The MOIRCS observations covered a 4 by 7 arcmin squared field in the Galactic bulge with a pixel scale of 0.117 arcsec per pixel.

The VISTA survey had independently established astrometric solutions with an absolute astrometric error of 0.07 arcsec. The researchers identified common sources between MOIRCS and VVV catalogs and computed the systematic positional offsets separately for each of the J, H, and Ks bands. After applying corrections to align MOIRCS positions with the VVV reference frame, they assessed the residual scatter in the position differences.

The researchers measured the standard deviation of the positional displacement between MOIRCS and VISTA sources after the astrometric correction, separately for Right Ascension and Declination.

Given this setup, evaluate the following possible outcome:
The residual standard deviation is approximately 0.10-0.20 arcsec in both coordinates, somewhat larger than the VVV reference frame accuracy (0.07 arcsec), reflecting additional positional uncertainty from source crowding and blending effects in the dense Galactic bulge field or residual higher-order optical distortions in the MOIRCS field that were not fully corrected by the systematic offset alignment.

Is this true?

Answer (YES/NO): NO